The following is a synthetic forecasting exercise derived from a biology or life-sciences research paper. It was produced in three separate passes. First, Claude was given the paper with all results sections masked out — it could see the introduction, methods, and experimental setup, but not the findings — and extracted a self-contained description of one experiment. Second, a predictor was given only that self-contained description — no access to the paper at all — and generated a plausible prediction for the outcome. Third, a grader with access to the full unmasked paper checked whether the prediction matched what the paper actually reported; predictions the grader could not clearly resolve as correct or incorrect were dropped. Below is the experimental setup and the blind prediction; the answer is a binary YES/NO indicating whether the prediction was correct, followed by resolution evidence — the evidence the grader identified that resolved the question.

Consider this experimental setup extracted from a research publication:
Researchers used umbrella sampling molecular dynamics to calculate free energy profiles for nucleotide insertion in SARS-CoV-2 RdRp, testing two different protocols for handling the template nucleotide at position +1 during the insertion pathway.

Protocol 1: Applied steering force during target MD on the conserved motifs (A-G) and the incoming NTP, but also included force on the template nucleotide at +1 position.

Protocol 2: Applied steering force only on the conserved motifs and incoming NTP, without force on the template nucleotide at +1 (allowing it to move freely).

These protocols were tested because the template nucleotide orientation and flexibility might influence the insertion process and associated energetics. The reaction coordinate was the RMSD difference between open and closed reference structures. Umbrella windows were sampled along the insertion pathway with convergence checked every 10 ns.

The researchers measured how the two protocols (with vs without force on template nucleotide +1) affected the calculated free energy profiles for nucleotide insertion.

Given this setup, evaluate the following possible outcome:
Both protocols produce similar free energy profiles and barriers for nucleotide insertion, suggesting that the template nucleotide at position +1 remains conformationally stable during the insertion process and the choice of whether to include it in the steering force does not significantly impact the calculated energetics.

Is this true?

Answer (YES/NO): NO